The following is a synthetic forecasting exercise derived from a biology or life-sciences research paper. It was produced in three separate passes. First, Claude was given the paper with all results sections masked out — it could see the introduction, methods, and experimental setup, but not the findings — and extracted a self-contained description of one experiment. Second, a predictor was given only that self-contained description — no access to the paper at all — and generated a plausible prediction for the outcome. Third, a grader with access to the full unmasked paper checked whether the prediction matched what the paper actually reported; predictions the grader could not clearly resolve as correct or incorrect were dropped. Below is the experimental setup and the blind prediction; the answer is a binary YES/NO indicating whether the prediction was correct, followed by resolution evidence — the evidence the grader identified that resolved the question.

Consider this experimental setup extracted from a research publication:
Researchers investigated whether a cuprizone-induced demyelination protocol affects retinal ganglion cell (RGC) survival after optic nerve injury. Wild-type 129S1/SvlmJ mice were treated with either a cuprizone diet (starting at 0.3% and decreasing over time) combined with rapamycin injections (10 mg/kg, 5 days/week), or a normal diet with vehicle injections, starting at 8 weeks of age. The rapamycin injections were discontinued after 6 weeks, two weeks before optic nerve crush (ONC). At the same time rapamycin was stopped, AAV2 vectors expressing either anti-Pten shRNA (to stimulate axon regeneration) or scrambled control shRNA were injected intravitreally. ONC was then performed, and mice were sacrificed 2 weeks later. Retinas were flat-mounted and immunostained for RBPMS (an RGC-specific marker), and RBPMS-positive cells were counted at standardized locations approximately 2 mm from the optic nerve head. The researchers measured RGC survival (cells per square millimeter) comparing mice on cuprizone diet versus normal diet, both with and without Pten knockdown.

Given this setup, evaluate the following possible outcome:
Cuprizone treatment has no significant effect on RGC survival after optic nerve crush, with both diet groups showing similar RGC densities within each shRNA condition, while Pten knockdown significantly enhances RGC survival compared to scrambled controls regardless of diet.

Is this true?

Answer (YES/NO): NO